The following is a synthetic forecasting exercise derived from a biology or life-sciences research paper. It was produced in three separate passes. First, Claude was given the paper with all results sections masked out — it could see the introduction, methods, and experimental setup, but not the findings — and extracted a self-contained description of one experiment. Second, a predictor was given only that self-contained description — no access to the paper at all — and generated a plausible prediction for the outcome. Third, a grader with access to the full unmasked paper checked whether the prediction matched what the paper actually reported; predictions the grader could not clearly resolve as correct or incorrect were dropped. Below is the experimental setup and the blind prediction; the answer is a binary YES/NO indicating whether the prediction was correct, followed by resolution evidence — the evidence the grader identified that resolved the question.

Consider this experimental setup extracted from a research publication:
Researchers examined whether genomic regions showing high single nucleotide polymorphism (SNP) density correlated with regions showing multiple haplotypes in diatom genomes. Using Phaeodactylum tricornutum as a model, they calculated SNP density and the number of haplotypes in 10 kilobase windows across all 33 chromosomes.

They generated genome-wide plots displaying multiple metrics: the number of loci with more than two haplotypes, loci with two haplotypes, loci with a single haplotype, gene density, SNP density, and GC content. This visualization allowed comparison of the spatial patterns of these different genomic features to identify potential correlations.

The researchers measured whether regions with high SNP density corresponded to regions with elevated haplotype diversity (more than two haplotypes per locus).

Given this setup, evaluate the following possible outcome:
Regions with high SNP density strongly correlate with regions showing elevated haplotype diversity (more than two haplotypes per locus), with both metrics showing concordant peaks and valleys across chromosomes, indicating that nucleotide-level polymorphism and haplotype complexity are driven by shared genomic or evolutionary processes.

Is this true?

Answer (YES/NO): NO